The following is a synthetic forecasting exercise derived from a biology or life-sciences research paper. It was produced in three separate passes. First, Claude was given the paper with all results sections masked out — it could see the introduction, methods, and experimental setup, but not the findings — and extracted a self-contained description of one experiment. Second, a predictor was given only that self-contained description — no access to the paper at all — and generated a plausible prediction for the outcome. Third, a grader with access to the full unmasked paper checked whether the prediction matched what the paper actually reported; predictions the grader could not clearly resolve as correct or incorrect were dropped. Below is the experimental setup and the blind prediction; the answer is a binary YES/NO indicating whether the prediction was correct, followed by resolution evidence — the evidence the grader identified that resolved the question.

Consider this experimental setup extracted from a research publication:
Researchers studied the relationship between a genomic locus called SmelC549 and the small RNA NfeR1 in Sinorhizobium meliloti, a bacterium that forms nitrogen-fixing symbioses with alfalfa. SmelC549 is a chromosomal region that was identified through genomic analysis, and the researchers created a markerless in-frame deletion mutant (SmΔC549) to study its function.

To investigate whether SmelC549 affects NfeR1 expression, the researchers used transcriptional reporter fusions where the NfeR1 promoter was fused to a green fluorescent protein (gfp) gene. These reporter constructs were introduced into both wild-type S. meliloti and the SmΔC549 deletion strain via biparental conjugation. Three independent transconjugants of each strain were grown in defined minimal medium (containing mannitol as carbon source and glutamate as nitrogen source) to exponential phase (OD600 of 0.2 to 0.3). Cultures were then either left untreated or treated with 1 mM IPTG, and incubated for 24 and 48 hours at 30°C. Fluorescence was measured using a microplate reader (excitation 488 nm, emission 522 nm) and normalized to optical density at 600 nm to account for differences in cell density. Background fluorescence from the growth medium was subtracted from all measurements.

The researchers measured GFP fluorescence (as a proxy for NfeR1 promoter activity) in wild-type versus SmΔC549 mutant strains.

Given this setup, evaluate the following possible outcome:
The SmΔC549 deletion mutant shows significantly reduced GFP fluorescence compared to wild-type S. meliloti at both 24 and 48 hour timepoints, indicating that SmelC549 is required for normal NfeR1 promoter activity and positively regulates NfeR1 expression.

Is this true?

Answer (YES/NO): NO